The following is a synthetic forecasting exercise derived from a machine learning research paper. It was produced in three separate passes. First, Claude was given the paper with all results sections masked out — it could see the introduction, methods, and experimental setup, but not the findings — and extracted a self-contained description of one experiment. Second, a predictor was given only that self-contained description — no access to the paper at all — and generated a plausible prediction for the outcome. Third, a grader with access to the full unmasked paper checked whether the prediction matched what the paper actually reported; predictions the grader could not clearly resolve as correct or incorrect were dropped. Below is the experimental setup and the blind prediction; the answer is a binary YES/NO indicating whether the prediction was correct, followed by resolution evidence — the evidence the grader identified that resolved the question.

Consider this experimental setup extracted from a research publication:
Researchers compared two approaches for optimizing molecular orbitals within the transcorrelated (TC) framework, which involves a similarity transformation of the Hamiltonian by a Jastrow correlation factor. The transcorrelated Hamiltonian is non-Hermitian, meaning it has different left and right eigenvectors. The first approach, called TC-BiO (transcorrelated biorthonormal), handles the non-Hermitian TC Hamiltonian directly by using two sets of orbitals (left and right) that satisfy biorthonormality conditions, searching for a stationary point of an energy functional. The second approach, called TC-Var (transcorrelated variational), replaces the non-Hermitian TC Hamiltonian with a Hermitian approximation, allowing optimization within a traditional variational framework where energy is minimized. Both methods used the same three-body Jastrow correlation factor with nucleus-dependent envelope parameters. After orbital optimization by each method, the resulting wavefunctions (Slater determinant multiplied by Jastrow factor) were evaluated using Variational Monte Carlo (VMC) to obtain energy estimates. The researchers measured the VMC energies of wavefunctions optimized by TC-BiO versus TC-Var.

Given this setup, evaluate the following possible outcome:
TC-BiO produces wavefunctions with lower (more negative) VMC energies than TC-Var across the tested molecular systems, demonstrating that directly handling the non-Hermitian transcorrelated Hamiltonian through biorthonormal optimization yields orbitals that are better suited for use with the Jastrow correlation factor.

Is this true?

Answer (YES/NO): YES